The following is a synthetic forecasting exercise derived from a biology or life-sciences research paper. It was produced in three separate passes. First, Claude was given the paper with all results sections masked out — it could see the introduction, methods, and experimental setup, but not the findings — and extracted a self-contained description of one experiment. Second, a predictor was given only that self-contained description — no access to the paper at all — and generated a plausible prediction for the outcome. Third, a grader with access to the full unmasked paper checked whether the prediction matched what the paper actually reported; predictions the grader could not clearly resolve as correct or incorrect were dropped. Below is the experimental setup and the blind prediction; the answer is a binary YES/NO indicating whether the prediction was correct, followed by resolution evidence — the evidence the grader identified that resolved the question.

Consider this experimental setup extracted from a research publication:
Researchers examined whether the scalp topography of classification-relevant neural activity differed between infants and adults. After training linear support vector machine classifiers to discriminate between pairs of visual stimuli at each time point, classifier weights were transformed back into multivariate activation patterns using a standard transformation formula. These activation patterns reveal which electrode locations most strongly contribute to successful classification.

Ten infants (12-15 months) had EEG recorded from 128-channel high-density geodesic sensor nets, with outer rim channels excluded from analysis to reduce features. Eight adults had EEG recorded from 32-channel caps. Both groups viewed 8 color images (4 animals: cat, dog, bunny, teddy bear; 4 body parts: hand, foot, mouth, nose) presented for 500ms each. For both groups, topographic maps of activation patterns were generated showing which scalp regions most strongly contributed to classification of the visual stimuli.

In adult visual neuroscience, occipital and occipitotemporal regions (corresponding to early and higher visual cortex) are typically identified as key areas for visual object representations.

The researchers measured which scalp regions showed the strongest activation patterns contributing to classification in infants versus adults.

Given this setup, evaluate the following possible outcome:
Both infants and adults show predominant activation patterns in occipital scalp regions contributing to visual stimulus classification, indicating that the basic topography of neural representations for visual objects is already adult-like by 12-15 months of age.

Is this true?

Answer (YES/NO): NO